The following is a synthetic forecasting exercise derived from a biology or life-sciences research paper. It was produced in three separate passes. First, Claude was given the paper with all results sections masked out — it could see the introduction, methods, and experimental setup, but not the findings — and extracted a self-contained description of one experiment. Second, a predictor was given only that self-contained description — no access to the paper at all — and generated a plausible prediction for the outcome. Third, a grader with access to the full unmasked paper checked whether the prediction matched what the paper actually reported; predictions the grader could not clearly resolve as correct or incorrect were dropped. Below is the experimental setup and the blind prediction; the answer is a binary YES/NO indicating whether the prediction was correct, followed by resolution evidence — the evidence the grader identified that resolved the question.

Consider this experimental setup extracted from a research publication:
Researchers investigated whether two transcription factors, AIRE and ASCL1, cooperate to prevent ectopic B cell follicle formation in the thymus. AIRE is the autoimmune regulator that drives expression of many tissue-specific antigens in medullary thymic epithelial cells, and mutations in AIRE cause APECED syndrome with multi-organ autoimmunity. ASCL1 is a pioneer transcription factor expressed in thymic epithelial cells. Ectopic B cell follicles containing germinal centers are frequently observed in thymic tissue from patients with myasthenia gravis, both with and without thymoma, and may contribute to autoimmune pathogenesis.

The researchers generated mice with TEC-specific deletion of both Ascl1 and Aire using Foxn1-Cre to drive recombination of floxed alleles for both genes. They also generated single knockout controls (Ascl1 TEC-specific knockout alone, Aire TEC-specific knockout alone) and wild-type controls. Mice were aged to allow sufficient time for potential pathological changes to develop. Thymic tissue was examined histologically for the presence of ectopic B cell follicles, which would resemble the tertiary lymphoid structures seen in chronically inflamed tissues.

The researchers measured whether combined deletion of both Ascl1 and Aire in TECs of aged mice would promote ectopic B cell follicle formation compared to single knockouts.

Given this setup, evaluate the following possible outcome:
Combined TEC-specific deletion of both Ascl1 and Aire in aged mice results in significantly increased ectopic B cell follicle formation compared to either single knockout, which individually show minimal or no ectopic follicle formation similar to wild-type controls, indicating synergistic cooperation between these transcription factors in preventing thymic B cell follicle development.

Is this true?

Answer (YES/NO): YES